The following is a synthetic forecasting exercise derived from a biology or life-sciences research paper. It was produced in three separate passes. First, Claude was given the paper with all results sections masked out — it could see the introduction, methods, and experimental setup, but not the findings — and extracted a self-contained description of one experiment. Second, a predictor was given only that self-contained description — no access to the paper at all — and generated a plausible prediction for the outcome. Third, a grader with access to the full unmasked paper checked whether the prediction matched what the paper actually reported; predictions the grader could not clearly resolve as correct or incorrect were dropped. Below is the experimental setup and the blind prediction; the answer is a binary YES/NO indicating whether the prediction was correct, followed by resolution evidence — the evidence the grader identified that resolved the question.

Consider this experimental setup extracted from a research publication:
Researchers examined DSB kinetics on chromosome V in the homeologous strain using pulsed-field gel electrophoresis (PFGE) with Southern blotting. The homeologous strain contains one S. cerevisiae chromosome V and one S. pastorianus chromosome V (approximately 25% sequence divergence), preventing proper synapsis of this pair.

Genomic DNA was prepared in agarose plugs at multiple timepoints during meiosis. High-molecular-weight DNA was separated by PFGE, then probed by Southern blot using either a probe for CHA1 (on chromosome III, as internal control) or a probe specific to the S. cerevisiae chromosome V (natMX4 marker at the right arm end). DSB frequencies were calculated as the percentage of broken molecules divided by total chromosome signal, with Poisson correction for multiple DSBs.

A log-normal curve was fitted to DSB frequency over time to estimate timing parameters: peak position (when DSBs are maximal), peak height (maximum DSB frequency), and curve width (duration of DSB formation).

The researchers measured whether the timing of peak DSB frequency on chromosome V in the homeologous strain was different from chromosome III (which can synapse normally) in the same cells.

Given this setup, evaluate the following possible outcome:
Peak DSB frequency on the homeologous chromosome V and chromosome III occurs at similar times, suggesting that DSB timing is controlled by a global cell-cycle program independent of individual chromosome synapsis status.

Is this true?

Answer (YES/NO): NO